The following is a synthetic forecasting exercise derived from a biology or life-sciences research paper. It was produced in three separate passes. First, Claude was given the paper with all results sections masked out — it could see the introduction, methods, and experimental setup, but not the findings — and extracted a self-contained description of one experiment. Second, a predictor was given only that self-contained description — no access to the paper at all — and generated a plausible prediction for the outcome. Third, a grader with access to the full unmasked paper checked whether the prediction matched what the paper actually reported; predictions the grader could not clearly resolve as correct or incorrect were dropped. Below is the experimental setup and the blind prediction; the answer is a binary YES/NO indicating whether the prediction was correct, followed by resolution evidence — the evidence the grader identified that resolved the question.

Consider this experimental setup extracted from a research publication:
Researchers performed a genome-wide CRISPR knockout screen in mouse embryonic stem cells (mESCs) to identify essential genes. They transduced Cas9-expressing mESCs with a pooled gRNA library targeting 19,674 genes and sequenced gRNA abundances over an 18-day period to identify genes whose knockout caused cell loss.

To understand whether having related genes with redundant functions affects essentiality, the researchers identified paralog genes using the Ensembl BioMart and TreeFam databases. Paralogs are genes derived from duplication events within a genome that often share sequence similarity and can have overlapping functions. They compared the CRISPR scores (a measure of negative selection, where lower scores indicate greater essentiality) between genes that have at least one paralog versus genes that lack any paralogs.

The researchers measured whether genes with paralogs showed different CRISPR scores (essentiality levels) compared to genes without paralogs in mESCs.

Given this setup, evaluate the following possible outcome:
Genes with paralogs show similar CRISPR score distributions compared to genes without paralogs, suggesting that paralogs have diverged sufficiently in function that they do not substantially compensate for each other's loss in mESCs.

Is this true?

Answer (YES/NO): NO